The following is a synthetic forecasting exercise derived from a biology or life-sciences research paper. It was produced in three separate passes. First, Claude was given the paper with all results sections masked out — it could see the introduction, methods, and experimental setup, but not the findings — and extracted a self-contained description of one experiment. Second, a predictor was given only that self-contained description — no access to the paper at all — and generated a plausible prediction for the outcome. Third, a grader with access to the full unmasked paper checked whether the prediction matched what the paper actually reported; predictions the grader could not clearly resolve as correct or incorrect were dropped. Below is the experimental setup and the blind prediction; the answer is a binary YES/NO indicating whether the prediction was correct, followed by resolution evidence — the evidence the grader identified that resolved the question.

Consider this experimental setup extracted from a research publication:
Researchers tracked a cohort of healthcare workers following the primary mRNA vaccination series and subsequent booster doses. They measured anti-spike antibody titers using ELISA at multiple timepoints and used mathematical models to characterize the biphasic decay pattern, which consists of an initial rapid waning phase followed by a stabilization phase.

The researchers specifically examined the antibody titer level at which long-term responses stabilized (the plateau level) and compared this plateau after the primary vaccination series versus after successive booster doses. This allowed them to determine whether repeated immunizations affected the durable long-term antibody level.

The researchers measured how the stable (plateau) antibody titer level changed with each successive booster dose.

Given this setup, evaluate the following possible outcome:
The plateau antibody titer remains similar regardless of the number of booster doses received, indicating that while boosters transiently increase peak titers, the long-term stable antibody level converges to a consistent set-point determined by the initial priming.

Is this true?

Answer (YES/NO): NO